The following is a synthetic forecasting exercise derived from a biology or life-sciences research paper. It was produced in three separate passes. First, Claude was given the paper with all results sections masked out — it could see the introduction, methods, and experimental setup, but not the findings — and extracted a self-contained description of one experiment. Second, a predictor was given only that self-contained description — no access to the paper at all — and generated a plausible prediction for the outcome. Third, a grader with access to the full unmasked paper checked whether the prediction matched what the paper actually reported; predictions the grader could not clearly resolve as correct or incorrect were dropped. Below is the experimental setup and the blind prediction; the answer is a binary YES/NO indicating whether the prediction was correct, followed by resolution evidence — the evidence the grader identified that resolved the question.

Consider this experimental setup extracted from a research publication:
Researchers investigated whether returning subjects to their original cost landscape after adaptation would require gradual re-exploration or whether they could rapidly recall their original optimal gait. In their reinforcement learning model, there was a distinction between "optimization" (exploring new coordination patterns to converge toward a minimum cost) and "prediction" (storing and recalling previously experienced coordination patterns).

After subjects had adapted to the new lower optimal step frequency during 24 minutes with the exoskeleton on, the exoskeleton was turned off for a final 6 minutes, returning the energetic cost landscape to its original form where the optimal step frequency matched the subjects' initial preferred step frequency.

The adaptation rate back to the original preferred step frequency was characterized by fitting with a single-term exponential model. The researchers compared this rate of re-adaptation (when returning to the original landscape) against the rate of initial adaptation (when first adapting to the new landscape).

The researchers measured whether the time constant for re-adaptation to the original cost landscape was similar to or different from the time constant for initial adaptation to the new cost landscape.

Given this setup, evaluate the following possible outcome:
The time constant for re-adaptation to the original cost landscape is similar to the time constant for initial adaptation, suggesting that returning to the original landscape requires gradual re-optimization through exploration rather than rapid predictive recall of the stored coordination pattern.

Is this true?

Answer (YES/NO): YES